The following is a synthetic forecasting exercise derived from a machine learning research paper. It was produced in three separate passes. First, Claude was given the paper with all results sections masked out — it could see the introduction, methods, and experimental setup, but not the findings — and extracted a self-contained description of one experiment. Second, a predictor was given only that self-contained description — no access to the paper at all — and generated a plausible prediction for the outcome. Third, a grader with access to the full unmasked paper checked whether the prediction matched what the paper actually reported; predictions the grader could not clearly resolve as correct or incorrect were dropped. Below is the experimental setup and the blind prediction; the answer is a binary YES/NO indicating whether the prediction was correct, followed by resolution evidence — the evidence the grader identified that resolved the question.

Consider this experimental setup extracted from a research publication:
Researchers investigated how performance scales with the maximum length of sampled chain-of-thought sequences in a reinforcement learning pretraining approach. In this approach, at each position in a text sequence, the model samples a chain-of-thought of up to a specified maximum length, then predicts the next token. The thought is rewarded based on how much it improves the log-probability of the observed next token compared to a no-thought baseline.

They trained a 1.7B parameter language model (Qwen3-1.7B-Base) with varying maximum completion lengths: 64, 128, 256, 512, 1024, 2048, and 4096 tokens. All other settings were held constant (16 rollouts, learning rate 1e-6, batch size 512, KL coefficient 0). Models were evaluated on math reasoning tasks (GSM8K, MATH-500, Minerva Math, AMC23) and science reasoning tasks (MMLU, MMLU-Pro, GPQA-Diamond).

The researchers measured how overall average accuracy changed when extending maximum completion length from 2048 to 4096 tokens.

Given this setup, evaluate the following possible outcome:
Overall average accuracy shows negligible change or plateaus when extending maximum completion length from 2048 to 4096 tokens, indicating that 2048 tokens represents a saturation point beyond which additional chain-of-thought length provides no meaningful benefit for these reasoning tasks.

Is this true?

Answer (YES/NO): YES